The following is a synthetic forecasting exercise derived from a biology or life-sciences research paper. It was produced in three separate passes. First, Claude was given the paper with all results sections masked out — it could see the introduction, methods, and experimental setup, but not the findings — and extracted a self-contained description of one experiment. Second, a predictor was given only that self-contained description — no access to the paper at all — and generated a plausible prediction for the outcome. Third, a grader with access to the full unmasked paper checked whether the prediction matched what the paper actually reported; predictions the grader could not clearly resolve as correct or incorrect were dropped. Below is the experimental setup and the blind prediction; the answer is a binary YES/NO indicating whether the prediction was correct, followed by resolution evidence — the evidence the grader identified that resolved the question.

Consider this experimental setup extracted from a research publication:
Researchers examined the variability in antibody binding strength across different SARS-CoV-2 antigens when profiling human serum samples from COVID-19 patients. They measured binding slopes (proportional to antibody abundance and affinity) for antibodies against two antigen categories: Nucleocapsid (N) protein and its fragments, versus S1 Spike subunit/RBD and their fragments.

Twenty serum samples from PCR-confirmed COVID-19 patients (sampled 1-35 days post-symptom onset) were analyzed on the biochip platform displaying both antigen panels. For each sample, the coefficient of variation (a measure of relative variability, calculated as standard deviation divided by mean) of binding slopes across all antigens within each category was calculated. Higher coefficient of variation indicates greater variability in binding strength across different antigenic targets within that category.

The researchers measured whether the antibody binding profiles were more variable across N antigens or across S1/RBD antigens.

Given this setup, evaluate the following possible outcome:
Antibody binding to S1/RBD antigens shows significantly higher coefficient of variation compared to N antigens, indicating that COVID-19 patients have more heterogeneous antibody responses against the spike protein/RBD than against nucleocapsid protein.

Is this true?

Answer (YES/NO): YES